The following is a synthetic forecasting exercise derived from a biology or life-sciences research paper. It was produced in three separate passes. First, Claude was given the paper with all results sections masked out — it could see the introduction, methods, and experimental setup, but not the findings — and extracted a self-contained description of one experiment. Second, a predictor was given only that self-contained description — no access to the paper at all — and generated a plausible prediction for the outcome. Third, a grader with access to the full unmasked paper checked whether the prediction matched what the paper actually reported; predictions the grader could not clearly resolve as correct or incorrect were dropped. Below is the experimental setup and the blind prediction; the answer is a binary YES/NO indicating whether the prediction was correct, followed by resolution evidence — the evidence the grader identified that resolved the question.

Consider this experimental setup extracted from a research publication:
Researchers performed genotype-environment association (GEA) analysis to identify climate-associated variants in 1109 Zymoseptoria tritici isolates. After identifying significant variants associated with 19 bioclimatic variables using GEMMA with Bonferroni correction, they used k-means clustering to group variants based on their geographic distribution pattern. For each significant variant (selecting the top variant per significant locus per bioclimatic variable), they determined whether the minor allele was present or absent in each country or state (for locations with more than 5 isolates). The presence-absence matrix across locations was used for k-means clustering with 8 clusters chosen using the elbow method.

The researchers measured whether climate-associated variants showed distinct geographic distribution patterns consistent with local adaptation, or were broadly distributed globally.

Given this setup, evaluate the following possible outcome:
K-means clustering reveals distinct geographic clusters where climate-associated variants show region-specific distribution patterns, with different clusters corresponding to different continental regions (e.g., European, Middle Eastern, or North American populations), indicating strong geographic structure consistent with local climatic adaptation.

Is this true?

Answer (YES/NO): NO